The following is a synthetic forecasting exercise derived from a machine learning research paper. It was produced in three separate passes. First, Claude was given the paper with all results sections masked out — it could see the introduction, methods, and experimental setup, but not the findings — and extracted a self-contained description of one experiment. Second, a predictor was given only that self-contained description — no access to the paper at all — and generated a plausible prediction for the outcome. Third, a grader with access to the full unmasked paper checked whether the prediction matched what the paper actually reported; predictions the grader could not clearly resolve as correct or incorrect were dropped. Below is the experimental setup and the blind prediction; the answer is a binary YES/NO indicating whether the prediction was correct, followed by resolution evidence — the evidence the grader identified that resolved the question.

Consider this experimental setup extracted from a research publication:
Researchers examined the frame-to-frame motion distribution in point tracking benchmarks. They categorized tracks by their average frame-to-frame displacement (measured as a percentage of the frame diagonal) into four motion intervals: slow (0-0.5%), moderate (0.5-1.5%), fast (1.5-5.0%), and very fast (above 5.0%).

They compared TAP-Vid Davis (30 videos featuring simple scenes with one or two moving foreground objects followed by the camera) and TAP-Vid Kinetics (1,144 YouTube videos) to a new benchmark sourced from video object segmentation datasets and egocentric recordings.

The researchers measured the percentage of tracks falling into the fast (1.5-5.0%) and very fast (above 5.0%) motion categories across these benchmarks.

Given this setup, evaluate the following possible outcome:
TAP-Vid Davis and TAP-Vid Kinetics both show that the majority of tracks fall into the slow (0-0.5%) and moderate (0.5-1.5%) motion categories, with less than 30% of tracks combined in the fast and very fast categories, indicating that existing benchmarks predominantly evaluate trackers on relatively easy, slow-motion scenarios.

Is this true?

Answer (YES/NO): YES